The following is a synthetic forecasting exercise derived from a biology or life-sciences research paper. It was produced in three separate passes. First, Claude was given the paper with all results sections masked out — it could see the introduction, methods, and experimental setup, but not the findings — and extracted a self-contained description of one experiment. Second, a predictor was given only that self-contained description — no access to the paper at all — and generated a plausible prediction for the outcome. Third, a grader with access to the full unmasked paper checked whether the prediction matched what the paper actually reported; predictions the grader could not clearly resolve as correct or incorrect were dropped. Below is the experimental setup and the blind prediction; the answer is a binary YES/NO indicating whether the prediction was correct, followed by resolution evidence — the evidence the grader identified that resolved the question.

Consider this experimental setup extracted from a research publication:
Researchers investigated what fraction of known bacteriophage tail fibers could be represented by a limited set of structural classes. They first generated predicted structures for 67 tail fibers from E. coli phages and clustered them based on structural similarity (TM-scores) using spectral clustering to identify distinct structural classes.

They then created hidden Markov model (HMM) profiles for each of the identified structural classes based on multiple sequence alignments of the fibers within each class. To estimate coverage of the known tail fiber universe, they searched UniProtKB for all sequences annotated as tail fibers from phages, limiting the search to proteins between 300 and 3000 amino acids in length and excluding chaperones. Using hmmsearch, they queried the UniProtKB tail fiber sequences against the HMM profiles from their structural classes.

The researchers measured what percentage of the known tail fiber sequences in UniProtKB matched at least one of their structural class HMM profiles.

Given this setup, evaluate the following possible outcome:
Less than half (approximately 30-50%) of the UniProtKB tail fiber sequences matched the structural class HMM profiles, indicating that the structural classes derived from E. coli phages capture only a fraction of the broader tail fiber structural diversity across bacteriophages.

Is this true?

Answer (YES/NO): NO